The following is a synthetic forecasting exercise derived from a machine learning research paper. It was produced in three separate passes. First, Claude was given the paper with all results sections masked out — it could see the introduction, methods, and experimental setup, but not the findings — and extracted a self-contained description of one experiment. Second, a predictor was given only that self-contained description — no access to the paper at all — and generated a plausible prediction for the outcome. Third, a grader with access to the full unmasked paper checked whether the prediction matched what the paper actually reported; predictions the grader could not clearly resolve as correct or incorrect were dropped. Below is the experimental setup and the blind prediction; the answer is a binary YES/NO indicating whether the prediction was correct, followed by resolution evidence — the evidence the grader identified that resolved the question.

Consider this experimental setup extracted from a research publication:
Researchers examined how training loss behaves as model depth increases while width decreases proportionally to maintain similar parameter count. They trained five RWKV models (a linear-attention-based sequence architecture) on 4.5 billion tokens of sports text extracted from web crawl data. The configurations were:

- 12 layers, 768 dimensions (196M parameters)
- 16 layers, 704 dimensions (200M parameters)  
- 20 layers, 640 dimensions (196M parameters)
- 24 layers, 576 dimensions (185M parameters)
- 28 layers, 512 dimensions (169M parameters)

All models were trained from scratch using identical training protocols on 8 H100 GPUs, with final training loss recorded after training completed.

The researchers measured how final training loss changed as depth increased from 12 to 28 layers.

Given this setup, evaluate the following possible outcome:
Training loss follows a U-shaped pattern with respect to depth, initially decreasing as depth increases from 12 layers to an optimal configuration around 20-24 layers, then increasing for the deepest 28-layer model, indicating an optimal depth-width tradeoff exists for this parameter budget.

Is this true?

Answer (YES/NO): NO